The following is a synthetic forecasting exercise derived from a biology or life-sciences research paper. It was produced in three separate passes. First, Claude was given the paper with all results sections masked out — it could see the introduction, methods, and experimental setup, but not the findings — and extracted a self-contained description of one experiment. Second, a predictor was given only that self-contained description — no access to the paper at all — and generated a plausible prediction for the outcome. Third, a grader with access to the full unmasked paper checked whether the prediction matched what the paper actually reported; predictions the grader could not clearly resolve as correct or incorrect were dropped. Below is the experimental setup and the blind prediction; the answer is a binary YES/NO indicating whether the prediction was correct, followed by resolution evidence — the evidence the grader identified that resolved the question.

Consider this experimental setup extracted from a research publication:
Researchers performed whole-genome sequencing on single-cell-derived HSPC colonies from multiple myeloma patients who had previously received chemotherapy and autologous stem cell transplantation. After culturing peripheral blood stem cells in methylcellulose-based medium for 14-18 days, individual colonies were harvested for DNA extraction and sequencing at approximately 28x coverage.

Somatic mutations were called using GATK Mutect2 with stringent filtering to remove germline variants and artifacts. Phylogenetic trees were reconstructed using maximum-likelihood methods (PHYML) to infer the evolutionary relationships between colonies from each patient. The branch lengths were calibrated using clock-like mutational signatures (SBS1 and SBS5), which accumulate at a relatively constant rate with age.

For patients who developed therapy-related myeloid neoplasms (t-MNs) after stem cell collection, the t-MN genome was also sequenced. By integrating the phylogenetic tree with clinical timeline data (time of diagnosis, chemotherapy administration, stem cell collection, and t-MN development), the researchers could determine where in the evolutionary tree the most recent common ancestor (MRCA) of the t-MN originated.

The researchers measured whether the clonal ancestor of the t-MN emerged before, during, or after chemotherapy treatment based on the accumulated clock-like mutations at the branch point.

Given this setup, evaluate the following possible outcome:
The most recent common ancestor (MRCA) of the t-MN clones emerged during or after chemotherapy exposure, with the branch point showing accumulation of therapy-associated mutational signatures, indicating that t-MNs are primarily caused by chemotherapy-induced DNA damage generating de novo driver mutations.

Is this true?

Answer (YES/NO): NO